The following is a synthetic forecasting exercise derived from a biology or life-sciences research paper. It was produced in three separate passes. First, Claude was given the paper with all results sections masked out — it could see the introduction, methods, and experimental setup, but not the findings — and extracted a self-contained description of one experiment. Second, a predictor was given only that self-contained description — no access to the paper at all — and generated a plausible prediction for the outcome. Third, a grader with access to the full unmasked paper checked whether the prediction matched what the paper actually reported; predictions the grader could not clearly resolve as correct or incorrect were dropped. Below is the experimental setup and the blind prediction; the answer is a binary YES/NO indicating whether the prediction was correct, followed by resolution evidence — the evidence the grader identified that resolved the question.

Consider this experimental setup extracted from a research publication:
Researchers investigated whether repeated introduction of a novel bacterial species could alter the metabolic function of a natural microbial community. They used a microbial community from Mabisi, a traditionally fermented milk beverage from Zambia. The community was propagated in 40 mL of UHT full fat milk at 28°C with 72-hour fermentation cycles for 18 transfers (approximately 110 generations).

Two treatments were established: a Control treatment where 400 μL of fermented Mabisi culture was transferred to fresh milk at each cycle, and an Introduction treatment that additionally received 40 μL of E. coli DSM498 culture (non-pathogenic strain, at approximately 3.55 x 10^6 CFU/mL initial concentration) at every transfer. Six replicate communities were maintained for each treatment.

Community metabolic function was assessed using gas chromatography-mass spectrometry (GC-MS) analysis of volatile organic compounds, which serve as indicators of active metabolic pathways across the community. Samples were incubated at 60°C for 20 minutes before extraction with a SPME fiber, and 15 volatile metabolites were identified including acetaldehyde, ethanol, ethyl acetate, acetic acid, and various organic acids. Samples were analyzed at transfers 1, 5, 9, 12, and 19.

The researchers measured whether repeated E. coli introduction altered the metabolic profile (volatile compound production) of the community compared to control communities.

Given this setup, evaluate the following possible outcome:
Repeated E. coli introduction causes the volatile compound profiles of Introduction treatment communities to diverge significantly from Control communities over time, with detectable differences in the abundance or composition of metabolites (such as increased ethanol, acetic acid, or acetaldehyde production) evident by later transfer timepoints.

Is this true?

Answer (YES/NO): YES